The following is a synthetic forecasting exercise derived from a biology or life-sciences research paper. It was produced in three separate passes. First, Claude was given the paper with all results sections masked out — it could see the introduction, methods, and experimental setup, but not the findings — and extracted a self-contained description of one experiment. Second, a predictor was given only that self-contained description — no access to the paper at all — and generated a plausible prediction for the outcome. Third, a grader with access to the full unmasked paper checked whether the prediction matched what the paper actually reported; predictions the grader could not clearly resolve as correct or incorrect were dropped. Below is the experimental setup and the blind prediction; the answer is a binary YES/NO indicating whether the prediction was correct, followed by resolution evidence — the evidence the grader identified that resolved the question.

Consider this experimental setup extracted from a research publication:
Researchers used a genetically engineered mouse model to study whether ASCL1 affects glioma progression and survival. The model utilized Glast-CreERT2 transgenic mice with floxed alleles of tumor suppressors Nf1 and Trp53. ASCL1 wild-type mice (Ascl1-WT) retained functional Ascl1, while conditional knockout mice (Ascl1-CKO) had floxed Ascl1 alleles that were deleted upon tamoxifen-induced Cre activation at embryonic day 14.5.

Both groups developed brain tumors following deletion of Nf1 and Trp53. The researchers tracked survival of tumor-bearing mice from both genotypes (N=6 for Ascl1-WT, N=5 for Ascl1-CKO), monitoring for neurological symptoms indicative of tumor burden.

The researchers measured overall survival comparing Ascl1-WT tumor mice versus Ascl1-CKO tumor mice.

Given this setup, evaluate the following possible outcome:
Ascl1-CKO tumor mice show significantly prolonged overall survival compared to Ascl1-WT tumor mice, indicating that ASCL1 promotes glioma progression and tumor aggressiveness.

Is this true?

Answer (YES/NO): YES